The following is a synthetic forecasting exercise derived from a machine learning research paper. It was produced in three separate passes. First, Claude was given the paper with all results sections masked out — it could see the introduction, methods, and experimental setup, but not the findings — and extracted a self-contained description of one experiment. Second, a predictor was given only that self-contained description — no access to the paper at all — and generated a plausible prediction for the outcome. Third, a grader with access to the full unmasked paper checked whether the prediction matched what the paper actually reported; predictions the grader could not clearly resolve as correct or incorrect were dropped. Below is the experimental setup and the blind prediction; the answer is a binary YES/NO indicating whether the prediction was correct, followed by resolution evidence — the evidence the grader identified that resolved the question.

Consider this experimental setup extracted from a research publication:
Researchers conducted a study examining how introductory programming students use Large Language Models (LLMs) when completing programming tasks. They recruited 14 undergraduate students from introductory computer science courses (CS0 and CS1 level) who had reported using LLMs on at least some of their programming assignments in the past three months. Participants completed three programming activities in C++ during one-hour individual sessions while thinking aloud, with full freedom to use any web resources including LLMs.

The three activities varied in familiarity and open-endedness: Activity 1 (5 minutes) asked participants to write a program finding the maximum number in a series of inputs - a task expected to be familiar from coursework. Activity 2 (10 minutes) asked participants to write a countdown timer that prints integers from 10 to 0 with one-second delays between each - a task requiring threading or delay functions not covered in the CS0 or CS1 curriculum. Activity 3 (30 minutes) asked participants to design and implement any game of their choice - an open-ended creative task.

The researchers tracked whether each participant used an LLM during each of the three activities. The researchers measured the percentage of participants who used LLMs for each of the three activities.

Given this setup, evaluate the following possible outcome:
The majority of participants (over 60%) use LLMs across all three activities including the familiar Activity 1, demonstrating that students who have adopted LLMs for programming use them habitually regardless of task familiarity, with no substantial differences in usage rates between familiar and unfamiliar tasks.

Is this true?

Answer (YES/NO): NO